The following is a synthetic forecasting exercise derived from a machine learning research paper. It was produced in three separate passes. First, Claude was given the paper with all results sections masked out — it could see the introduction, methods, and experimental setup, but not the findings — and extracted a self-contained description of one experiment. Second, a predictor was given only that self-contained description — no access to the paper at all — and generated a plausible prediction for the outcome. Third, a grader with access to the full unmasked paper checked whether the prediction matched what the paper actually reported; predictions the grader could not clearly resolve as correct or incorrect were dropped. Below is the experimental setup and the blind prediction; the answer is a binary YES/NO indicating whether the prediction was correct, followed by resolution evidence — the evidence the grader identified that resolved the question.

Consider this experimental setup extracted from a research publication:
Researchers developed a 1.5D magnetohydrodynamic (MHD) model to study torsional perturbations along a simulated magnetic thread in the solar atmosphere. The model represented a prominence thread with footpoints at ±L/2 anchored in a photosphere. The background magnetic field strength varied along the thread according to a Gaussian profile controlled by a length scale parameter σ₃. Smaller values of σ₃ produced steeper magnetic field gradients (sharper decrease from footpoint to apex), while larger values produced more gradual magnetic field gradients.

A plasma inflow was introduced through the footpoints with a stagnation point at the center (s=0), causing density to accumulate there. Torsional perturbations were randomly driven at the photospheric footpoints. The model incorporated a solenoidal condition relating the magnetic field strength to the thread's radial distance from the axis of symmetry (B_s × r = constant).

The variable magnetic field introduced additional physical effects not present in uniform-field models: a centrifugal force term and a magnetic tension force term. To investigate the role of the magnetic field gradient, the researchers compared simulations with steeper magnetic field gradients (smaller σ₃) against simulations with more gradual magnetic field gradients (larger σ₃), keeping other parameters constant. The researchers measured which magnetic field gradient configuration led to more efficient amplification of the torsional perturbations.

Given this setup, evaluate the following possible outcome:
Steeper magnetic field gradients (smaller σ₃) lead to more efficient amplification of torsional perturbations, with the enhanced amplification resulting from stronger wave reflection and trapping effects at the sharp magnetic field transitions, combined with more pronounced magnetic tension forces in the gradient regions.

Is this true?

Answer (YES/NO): NO